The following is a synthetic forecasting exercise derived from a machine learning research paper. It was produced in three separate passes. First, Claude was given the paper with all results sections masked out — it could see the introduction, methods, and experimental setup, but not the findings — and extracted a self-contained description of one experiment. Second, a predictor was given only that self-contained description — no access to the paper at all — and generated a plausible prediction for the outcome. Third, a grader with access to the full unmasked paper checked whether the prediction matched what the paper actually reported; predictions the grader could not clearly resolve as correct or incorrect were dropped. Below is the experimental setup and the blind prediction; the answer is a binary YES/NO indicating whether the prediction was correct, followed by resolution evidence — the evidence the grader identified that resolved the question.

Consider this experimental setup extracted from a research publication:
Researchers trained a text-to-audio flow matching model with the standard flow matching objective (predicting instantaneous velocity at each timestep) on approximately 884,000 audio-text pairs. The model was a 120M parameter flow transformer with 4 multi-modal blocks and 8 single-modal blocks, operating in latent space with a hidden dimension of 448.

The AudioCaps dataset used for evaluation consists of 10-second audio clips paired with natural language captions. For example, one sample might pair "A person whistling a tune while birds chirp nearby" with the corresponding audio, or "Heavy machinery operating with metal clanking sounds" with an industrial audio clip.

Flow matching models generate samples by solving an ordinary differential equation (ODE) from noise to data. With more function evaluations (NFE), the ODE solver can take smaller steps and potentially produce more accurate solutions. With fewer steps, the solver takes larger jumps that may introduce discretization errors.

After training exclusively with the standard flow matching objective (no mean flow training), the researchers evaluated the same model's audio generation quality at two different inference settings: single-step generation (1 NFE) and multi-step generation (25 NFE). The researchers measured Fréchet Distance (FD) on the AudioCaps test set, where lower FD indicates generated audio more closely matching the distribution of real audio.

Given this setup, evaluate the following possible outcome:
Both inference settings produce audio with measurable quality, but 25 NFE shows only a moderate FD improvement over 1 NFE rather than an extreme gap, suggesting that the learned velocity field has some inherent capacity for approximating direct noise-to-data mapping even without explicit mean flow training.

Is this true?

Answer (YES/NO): NO